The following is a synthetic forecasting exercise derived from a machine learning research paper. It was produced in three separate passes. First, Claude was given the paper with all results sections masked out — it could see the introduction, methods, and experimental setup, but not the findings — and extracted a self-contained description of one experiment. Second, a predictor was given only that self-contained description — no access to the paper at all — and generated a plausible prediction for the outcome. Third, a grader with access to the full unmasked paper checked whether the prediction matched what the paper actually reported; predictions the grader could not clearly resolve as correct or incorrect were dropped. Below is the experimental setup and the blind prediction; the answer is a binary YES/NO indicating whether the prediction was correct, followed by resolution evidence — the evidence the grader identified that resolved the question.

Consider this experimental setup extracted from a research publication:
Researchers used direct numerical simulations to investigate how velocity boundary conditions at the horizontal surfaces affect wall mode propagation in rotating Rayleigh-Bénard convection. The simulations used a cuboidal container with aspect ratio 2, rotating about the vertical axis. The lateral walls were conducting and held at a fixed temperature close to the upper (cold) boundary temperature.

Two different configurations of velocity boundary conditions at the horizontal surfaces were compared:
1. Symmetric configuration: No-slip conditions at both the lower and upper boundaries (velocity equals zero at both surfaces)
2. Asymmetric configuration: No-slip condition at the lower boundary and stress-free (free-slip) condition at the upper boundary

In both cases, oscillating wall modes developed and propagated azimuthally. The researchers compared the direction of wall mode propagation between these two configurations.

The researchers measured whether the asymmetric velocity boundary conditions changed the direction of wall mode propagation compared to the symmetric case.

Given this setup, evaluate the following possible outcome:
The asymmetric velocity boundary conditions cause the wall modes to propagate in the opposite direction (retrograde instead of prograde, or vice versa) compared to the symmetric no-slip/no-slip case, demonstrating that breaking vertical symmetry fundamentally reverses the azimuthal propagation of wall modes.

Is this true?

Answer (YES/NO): NO